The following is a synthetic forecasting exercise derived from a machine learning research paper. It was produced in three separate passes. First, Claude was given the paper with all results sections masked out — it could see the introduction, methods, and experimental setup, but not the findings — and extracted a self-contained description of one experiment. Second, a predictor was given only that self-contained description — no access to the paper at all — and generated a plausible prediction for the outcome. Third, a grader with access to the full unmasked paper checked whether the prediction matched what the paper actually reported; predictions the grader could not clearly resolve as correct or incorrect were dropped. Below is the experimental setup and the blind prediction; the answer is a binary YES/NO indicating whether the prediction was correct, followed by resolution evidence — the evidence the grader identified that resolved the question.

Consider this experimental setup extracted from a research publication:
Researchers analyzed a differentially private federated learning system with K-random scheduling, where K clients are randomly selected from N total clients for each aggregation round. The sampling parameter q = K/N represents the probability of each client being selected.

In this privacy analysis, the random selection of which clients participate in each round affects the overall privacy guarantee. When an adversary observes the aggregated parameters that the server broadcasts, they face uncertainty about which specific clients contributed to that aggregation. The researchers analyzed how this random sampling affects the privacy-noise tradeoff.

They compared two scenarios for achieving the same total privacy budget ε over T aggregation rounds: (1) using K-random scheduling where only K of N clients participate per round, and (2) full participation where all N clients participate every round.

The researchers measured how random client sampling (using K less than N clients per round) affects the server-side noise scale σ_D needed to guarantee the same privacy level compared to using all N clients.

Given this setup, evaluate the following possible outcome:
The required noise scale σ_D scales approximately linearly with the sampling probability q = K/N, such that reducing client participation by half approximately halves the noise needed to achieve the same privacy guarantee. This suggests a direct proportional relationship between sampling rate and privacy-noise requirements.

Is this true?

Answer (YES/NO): NO